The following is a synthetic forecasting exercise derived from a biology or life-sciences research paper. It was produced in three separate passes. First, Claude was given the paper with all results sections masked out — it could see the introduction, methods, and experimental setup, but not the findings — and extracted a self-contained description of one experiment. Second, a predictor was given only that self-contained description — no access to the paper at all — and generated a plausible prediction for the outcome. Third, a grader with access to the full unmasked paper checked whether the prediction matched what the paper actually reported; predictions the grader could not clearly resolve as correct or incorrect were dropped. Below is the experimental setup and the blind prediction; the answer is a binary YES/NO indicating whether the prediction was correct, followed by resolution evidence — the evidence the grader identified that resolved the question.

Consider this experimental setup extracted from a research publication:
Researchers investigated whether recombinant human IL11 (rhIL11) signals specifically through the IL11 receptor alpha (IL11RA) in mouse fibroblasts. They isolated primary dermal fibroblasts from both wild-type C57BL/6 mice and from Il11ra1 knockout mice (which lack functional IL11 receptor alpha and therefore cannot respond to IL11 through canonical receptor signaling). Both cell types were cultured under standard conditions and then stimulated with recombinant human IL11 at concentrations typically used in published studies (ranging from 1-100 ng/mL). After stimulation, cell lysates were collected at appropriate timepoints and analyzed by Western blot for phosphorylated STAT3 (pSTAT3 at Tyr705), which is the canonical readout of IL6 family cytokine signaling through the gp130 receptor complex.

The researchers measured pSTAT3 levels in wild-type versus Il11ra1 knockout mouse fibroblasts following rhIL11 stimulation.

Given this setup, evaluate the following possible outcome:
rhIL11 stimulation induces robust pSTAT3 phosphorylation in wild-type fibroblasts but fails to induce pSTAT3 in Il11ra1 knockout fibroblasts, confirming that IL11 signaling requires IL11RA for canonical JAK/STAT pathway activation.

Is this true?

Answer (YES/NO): NO